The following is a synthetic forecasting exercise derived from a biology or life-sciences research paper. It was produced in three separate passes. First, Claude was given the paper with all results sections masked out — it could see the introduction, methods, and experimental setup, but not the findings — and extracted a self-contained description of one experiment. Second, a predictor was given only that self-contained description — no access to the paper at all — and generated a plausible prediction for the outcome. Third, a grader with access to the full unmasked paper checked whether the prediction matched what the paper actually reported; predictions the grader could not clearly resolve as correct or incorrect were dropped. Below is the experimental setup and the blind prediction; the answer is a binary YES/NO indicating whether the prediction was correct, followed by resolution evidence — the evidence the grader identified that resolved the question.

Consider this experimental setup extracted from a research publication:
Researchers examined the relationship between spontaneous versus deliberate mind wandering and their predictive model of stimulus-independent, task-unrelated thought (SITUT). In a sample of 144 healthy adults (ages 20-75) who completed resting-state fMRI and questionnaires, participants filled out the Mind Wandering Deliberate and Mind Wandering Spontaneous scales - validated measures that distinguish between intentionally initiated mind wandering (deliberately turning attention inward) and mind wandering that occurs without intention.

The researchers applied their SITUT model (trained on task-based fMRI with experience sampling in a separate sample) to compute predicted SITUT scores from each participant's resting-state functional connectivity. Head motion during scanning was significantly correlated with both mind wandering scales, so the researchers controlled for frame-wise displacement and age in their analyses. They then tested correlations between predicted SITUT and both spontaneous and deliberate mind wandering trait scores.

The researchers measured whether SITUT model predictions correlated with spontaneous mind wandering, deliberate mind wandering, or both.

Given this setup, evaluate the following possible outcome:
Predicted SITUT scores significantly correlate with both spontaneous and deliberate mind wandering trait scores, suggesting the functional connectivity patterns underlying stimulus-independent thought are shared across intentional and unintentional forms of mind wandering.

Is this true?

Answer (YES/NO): NO